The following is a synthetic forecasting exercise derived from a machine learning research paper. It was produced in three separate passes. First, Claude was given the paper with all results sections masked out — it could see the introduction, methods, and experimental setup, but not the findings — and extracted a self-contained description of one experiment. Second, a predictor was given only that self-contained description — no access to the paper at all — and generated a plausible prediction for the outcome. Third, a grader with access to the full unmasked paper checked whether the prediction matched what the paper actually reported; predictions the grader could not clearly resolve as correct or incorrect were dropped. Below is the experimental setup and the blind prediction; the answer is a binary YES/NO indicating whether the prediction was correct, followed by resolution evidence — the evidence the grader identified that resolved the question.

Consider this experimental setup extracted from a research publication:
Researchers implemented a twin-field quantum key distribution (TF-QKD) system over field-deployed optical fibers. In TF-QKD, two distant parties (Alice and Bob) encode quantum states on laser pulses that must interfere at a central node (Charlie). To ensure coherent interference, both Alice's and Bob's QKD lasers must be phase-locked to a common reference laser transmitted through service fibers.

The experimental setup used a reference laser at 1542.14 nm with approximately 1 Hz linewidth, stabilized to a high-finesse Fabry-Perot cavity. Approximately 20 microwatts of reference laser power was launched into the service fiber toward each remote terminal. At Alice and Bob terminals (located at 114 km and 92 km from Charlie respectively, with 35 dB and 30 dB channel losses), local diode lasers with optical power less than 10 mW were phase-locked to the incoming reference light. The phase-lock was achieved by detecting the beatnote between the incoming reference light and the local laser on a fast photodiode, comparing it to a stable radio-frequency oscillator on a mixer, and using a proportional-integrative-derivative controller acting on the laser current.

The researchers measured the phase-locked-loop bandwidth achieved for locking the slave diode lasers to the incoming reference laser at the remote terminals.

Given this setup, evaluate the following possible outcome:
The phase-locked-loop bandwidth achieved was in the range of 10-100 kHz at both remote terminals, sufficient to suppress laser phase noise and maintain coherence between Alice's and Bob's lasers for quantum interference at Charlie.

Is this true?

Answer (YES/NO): NO